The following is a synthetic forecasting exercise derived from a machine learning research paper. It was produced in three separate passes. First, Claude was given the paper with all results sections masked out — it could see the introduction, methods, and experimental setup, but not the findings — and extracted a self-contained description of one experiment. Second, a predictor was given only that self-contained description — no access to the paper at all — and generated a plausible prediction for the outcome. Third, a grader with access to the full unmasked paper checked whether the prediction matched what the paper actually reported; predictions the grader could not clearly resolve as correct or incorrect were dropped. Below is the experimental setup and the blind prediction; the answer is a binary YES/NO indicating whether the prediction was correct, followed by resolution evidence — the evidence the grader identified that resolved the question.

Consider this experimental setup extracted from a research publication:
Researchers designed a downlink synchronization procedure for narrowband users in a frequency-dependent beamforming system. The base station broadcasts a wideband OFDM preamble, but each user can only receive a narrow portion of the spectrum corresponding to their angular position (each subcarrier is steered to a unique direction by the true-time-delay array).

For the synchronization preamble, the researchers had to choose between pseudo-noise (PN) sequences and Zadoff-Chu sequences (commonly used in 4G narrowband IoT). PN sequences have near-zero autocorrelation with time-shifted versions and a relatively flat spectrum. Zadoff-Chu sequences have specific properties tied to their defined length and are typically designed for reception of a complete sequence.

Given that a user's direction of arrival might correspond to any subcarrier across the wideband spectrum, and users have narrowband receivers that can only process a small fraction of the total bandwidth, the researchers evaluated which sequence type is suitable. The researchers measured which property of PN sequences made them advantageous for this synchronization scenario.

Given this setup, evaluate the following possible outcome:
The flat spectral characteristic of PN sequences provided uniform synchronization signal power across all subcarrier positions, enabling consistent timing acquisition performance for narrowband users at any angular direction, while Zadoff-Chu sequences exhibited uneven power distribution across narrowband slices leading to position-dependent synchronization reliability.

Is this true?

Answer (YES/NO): NO